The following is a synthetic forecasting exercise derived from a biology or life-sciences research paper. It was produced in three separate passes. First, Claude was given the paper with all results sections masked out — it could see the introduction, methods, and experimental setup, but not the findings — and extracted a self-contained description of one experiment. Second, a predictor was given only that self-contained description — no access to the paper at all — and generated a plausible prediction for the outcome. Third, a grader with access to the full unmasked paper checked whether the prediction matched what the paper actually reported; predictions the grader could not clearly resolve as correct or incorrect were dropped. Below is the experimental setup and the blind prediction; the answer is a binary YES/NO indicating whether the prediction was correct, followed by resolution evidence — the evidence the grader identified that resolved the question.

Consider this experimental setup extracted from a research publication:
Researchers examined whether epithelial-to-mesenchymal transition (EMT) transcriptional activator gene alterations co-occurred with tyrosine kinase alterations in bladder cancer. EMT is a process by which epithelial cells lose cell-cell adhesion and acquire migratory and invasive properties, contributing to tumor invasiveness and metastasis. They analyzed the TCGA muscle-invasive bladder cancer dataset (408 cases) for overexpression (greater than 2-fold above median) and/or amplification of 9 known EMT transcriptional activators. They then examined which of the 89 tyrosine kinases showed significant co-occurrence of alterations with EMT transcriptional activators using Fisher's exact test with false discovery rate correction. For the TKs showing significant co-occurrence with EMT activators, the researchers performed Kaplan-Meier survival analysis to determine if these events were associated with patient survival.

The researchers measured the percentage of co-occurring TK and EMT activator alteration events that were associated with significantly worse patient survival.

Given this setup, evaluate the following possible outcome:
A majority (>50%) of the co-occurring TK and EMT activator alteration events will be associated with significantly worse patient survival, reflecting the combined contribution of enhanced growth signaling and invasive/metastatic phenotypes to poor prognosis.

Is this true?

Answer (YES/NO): NO